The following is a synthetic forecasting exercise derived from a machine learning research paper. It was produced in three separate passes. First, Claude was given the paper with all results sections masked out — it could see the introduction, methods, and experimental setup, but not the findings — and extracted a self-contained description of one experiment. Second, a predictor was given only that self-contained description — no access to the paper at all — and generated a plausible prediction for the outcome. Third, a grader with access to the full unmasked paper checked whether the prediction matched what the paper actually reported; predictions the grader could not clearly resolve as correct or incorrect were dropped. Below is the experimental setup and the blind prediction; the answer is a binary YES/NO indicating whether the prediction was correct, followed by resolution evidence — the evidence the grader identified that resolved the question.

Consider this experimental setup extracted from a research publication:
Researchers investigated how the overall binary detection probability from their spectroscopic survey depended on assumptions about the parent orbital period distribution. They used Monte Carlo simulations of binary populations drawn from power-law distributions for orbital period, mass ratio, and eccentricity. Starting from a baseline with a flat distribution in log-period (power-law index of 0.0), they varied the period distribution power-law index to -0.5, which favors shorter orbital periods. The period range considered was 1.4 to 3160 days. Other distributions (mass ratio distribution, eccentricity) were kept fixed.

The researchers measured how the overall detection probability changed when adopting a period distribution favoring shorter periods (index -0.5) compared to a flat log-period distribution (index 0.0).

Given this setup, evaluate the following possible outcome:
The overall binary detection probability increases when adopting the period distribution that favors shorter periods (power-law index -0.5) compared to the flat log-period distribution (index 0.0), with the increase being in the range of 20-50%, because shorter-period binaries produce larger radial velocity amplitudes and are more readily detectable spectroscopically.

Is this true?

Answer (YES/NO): YES